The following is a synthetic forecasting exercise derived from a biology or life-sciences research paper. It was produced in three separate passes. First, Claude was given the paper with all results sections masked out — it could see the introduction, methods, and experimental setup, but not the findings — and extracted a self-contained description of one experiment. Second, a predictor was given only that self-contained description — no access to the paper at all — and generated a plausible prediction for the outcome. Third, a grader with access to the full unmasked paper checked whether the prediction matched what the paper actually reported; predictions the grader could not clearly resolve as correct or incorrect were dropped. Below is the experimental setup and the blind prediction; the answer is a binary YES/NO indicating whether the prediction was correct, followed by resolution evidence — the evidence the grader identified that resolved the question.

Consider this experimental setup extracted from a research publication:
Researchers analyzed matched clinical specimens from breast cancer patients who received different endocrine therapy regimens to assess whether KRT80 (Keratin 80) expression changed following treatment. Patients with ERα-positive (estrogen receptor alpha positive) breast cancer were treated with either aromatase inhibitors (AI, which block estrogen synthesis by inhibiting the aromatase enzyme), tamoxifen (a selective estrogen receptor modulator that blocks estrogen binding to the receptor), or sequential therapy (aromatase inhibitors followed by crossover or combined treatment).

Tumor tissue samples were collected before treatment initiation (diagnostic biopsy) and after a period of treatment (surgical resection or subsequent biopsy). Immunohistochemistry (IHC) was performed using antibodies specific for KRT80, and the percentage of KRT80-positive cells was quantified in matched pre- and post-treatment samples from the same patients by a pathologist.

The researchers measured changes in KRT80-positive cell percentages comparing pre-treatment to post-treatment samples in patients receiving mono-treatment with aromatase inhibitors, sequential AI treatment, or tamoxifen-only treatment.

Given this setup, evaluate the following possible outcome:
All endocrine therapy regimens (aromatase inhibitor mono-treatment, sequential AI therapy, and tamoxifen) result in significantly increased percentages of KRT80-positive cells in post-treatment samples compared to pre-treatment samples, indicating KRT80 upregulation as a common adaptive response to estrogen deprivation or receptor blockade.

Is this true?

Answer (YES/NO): NO